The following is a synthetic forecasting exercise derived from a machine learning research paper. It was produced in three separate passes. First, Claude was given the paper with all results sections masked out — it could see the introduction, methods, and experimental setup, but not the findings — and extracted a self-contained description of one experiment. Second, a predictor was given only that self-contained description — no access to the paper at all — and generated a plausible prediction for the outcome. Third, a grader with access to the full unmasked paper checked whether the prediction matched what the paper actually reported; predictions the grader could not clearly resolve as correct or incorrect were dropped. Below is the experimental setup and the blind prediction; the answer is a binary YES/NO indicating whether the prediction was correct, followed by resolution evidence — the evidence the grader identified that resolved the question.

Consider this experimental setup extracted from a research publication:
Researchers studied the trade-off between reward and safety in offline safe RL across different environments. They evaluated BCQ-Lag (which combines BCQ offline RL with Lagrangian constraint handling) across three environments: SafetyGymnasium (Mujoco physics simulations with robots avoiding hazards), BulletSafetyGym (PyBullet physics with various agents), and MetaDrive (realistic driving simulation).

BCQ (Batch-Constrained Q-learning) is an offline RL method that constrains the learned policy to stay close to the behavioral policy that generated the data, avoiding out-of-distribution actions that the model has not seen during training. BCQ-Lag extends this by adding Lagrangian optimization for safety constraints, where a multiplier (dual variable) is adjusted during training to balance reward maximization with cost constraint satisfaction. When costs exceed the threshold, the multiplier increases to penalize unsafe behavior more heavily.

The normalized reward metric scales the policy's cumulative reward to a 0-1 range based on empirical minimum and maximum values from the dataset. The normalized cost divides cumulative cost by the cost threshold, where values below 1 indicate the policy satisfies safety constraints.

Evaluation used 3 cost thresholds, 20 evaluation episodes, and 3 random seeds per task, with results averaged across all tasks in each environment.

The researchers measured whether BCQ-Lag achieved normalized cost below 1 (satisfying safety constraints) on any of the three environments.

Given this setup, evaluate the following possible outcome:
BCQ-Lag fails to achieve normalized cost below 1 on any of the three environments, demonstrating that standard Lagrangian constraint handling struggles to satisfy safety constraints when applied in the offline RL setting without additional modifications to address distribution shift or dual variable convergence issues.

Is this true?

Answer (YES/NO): YES